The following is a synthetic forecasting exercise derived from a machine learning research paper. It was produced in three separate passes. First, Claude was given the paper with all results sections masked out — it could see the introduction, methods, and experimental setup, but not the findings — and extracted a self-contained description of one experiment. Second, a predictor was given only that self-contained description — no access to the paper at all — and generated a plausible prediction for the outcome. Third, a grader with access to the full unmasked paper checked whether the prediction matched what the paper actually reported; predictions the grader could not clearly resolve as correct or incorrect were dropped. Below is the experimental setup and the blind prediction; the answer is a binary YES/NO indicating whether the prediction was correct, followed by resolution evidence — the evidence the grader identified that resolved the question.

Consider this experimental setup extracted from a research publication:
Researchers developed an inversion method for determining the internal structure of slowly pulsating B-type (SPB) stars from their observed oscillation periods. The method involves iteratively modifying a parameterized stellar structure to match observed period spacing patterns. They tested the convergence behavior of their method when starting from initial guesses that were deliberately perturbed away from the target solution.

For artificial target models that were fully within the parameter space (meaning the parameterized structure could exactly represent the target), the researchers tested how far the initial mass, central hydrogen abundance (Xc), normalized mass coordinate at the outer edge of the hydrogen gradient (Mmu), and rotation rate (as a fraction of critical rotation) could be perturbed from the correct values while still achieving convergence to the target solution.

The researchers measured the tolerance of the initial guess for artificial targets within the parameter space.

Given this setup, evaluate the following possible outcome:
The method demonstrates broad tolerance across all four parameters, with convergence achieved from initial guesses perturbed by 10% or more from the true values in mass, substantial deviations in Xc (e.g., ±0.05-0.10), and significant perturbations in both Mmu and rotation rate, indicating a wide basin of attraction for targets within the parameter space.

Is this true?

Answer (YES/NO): YES